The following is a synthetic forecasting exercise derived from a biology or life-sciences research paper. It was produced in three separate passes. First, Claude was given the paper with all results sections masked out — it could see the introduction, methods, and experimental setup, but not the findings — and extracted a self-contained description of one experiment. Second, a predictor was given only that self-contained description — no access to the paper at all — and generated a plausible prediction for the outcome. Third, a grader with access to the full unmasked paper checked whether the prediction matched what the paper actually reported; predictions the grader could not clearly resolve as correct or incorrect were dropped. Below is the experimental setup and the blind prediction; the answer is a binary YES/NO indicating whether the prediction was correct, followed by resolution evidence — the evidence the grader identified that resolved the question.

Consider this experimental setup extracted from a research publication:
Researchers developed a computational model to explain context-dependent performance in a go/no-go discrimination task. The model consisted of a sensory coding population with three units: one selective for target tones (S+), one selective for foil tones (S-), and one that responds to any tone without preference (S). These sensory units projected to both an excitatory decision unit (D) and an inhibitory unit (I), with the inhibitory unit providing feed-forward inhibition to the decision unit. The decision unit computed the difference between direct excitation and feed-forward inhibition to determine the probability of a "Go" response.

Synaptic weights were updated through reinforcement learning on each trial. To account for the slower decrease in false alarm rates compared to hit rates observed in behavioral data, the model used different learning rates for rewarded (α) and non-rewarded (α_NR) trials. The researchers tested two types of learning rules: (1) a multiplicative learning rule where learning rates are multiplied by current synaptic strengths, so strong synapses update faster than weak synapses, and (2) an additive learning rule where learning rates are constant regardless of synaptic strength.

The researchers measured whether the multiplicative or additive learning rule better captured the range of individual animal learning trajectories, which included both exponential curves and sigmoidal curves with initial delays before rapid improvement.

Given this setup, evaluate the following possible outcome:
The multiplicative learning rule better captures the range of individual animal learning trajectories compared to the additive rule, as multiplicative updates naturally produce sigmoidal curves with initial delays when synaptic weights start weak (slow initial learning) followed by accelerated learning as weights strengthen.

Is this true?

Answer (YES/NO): YES